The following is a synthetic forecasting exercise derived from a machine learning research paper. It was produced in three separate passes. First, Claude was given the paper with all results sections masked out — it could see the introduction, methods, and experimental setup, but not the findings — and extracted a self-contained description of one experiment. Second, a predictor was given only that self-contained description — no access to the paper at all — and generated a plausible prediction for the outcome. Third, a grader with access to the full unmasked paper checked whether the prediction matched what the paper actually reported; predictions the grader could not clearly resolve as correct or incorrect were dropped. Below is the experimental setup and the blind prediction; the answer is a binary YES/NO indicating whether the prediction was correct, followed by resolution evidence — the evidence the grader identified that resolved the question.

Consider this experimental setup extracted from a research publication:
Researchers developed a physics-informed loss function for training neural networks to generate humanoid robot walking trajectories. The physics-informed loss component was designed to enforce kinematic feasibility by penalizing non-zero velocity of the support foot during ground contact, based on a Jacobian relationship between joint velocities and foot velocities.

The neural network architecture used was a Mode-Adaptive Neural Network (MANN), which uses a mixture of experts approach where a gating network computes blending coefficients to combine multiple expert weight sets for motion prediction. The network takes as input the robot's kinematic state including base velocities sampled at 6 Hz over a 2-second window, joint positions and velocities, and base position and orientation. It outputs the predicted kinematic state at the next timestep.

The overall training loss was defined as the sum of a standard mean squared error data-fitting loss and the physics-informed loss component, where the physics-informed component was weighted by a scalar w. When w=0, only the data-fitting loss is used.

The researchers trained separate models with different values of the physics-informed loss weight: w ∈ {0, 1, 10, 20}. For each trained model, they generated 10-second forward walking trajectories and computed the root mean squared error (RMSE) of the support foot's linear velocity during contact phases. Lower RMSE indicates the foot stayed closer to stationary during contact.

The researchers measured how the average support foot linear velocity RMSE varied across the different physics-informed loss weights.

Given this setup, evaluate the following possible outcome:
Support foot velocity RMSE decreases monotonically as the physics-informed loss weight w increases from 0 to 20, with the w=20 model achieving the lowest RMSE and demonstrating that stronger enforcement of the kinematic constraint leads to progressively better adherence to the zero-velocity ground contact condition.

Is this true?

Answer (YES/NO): NO